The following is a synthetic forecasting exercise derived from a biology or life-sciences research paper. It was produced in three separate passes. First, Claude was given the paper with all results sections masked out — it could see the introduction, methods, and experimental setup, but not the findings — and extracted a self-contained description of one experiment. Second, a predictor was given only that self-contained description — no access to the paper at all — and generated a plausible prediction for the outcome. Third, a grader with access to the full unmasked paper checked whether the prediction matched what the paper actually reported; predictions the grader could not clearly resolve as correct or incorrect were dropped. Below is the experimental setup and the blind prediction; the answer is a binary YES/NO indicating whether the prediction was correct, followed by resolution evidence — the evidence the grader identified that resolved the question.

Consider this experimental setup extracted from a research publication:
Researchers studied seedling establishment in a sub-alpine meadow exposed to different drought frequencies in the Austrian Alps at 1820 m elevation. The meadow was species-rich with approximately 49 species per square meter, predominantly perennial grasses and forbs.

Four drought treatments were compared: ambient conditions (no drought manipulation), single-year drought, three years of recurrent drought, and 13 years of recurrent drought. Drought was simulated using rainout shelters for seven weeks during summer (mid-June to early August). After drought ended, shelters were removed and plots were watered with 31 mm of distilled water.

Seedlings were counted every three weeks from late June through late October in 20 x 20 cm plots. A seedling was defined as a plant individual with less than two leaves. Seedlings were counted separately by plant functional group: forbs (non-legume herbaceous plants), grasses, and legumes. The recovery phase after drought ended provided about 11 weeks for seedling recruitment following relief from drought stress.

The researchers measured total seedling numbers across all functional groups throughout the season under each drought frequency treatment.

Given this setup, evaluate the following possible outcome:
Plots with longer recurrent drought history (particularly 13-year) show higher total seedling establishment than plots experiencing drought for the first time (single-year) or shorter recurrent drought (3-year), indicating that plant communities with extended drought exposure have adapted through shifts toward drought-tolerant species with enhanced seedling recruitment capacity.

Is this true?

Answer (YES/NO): NO